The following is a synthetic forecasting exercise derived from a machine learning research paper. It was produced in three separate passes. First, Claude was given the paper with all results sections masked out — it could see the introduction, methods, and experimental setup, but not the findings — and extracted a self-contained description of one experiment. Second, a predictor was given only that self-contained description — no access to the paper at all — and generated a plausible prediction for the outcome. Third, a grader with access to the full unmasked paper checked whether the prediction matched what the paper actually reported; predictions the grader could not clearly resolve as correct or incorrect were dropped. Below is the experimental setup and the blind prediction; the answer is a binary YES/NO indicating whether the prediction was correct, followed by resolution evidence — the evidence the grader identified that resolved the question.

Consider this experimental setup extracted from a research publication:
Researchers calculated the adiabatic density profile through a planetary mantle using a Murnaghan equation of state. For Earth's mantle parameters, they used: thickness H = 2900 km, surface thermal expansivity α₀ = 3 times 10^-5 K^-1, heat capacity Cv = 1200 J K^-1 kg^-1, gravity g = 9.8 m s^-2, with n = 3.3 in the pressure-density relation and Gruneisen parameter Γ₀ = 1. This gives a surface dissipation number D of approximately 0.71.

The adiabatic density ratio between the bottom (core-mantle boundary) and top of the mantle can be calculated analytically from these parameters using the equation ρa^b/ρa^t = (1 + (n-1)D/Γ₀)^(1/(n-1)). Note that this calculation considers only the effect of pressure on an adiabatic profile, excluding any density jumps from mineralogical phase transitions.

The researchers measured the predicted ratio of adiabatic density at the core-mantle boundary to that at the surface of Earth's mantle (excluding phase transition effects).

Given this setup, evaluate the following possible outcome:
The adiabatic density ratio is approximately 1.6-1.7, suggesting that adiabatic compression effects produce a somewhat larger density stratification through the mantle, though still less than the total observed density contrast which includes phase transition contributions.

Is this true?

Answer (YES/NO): NO